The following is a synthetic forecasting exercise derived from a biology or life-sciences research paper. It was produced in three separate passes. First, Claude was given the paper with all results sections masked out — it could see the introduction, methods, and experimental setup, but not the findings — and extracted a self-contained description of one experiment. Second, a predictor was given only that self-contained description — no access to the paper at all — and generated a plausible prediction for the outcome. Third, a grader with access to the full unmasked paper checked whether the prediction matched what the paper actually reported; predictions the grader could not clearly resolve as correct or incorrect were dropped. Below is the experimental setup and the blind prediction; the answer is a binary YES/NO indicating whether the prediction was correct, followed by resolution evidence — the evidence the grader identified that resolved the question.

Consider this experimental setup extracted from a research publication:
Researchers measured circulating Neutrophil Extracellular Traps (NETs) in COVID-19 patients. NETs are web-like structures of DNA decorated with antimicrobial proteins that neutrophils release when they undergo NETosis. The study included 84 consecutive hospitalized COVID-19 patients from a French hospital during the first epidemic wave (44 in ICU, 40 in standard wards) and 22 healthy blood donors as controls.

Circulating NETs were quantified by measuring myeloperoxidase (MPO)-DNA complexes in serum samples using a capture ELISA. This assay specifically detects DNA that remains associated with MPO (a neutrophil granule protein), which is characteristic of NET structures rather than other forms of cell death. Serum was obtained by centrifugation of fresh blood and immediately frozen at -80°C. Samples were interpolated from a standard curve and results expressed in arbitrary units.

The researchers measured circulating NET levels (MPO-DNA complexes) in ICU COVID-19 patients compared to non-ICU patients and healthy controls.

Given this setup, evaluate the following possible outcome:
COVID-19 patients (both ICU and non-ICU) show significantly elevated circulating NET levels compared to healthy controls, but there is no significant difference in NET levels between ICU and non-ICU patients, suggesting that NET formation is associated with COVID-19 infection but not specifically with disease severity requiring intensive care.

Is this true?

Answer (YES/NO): NO